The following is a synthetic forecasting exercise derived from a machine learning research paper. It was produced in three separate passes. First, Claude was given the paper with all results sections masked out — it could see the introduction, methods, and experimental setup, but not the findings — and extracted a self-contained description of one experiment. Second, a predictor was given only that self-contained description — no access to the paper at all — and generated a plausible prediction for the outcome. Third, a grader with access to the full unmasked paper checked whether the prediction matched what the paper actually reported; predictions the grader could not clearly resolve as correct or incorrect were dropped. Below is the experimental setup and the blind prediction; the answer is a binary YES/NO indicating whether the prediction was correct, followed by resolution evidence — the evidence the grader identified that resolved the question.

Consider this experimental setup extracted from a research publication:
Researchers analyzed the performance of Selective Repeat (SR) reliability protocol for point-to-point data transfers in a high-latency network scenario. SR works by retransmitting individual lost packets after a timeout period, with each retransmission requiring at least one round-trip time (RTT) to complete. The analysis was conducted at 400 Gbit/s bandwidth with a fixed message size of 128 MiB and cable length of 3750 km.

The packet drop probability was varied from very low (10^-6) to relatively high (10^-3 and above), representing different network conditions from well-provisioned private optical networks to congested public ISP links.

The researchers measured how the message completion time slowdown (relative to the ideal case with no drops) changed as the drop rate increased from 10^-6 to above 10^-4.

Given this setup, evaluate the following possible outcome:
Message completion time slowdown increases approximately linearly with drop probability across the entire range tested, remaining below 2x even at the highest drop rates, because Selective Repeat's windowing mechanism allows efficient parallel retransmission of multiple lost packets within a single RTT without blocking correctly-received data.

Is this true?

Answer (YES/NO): NO